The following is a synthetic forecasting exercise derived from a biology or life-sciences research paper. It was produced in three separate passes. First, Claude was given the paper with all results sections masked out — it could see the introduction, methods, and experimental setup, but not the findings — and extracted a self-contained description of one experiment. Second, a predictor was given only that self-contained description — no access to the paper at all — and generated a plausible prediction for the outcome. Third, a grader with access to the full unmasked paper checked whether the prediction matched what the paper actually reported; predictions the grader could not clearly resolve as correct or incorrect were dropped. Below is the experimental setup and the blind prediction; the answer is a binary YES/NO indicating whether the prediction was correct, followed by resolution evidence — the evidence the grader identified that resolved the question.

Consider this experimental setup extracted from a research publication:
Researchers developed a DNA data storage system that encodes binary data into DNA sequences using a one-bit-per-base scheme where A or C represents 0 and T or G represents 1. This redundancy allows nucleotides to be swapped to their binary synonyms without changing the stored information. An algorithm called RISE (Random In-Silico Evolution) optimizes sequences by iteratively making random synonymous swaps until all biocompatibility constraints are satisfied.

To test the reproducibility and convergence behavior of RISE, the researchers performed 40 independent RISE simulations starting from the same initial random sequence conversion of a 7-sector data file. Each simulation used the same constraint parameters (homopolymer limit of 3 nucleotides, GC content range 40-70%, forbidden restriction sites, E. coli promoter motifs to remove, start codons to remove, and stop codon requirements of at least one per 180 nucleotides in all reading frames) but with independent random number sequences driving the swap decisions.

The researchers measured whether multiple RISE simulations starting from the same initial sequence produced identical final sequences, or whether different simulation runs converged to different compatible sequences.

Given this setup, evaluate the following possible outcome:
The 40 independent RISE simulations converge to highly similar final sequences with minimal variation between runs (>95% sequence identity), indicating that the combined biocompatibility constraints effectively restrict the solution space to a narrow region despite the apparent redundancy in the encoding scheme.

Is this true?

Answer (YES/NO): NO